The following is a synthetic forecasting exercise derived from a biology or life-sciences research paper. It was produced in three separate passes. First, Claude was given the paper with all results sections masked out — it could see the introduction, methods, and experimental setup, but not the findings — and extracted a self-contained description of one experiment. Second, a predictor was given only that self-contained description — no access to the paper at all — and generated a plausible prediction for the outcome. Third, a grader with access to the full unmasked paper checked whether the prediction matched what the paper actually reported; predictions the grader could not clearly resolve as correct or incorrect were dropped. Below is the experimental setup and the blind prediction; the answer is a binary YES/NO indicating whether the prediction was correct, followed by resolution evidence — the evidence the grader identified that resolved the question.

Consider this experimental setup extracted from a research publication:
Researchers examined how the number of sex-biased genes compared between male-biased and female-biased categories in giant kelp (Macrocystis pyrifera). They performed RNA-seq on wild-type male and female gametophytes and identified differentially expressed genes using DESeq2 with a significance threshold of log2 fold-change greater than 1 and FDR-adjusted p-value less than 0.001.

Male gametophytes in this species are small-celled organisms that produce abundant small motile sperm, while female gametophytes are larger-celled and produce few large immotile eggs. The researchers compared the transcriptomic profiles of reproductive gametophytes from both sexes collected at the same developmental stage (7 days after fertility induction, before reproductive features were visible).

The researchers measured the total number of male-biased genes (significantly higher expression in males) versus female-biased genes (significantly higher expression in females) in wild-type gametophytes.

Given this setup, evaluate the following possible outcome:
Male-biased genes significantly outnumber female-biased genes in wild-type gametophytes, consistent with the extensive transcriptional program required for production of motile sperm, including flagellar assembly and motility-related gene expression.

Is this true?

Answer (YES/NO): NO